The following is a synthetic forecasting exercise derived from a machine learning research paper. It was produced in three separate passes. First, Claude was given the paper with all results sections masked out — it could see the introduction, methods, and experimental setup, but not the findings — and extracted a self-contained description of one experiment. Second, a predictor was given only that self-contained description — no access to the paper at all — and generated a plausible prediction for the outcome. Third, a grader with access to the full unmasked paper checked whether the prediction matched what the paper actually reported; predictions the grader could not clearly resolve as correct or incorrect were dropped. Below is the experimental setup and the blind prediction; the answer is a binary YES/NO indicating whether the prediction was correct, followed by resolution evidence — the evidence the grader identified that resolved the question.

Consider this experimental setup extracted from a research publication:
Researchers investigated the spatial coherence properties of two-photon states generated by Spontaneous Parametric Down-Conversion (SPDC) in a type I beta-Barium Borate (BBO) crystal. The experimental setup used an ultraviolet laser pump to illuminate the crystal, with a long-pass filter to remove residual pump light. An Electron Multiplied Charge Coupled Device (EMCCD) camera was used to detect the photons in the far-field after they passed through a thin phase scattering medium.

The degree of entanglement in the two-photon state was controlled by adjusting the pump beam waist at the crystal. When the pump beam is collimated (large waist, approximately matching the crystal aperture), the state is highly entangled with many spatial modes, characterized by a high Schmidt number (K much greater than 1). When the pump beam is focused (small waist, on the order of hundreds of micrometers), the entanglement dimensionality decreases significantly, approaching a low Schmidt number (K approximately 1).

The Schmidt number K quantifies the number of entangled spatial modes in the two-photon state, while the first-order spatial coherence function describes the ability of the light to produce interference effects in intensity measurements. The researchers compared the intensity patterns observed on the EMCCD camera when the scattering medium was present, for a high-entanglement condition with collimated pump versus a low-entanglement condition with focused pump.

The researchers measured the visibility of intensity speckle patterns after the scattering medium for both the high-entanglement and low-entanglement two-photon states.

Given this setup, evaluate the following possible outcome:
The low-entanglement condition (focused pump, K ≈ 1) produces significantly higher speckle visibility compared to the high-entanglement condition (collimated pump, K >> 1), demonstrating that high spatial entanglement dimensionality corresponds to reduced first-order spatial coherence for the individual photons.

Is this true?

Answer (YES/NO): YES